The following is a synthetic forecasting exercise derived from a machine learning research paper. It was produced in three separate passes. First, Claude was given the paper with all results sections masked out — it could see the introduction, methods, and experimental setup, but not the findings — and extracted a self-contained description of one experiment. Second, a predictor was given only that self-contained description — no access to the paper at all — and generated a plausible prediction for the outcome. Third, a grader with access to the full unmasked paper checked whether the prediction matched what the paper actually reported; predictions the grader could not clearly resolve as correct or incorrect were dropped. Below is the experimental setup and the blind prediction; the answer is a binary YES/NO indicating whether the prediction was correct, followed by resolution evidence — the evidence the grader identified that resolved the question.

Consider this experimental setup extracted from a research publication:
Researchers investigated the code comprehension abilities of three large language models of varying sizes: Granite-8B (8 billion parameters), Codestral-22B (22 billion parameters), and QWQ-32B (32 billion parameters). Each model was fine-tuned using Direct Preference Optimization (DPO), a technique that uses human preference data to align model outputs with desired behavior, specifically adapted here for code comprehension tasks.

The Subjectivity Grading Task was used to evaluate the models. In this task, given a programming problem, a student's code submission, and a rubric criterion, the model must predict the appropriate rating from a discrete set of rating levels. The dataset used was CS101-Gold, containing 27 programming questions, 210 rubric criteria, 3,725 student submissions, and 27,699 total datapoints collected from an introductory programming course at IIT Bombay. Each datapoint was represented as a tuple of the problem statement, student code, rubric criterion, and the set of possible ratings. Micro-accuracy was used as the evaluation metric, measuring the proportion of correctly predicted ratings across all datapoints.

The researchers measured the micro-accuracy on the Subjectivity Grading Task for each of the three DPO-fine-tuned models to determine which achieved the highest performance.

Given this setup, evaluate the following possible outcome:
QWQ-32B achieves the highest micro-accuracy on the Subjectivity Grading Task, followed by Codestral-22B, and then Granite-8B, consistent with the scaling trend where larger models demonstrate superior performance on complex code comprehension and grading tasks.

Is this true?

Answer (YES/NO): NO